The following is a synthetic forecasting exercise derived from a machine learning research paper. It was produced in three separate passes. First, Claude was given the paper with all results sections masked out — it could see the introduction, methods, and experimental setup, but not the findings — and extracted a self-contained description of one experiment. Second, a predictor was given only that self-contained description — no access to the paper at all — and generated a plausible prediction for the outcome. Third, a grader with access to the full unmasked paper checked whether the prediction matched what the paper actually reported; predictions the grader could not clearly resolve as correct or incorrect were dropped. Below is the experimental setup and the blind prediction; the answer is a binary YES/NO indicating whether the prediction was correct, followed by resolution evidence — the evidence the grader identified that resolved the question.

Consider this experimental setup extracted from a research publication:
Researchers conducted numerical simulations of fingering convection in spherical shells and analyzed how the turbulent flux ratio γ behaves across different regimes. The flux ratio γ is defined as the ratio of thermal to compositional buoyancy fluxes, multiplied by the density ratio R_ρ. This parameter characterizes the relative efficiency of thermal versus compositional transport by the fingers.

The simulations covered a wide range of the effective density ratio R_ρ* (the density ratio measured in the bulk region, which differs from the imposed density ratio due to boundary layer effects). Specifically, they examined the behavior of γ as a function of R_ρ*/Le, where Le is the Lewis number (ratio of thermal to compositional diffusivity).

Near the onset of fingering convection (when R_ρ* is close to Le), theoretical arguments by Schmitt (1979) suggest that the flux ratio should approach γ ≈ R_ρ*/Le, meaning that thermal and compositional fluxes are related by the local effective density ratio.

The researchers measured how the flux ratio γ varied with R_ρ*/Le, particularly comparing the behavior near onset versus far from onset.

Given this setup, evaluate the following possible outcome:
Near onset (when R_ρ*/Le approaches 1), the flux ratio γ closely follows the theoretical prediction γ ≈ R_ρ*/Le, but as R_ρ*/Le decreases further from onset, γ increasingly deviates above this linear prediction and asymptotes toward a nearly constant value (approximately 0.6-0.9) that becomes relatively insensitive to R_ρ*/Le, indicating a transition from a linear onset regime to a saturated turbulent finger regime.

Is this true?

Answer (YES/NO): NO